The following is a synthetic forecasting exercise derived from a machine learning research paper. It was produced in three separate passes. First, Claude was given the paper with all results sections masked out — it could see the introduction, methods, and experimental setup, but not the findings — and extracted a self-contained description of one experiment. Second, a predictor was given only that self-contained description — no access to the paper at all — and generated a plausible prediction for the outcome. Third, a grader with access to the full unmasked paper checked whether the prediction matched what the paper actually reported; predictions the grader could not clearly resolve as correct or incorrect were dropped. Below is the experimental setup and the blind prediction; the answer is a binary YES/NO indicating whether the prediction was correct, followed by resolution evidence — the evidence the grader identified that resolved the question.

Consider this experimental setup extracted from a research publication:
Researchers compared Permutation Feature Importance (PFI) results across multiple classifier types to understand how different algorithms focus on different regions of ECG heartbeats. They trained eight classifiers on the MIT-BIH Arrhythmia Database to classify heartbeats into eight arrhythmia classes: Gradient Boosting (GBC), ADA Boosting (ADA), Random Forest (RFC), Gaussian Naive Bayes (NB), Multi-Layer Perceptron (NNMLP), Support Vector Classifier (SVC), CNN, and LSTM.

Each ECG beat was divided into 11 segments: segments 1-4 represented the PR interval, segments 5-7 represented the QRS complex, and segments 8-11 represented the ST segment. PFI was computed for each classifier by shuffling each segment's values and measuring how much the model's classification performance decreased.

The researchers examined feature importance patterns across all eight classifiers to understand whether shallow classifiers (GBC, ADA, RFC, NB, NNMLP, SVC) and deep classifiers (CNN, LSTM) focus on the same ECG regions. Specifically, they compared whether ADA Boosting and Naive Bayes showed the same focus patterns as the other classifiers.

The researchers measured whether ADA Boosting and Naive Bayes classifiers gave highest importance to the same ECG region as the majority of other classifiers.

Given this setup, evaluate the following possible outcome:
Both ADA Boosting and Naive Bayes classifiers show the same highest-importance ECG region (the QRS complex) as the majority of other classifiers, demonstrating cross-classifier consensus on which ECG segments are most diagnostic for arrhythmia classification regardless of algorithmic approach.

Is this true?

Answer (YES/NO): NO